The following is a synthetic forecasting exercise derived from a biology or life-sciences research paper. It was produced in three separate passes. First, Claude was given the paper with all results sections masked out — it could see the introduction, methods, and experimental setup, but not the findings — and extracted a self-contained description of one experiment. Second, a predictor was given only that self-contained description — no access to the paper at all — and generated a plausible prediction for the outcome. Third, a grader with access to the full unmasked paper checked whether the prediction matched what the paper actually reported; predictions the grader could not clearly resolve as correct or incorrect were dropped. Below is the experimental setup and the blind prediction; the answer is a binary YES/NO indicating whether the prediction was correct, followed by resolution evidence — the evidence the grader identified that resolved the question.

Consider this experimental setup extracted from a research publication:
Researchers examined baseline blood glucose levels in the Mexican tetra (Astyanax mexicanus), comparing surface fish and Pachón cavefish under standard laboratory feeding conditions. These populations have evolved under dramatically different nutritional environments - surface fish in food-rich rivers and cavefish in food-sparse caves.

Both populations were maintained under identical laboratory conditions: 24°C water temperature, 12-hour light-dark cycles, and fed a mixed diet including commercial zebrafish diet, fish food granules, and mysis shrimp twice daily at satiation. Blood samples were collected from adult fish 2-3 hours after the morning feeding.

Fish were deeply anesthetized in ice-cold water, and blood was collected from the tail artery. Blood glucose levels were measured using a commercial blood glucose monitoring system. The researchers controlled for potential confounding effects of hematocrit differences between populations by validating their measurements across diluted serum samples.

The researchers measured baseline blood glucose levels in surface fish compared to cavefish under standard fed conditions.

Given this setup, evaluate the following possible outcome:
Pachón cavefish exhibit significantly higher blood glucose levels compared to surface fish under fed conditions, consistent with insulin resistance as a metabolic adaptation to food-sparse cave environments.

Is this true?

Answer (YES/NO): YES